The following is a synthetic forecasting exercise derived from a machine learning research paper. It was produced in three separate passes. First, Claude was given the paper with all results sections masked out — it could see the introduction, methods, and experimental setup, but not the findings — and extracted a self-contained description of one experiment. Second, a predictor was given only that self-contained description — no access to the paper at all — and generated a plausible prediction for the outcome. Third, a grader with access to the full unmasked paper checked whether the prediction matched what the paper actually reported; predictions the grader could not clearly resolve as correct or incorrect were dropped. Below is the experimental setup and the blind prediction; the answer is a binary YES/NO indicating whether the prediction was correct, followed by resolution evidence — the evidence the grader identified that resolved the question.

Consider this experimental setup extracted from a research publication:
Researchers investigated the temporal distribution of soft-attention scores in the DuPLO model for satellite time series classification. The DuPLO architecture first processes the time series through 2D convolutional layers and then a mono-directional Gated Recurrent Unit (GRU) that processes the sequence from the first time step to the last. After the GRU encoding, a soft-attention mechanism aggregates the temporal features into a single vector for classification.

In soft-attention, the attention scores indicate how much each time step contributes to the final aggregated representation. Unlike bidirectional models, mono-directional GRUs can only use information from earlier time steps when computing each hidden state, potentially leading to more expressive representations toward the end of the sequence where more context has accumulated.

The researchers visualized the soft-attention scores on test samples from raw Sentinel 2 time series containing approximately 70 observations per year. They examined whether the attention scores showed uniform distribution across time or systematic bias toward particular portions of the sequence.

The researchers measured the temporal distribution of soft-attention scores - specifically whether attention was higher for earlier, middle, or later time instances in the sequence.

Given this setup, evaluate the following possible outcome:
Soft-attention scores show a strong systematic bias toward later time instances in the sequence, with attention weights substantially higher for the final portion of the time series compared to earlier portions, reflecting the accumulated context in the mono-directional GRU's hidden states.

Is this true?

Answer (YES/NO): YES